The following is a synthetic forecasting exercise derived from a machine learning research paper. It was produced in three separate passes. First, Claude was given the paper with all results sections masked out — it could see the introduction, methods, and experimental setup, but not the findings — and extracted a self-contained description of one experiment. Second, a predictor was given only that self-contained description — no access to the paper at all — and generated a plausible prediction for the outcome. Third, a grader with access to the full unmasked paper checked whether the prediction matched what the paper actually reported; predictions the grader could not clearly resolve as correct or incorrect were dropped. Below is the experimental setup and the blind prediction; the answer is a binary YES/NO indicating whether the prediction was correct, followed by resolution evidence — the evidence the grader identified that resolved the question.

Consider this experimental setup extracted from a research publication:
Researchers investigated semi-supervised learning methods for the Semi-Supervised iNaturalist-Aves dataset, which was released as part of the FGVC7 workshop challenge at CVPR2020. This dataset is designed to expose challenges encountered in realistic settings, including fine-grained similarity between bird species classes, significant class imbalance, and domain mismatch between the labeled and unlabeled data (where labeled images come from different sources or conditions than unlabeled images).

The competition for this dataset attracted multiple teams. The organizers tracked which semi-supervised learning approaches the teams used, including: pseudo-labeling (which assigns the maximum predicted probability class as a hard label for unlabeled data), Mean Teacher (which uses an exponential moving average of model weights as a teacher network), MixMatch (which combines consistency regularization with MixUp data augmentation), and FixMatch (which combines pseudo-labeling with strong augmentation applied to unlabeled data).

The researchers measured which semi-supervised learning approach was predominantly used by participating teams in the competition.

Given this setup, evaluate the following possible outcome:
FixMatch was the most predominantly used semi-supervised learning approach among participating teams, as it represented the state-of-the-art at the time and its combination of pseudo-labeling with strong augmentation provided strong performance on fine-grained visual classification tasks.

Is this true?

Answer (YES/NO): NO